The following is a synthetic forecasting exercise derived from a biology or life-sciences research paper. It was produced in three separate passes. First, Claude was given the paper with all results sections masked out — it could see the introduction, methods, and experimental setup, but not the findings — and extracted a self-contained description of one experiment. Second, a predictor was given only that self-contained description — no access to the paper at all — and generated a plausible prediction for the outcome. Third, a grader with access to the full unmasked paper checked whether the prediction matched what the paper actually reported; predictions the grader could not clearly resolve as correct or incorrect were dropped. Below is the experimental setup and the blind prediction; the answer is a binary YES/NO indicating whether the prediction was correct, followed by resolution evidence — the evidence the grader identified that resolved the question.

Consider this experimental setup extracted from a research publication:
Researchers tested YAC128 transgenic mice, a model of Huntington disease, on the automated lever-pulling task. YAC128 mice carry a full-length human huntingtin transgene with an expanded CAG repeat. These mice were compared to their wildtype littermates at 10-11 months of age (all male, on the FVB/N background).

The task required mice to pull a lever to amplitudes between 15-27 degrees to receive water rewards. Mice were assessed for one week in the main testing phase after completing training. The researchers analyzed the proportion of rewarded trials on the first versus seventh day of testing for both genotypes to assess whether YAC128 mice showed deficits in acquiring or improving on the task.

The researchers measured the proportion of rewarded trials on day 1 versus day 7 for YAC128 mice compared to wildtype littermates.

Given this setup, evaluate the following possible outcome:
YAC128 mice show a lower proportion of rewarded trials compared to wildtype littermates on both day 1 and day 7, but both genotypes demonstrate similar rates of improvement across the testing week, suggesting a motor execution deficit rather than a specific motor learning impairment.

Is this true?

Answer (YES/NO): NO